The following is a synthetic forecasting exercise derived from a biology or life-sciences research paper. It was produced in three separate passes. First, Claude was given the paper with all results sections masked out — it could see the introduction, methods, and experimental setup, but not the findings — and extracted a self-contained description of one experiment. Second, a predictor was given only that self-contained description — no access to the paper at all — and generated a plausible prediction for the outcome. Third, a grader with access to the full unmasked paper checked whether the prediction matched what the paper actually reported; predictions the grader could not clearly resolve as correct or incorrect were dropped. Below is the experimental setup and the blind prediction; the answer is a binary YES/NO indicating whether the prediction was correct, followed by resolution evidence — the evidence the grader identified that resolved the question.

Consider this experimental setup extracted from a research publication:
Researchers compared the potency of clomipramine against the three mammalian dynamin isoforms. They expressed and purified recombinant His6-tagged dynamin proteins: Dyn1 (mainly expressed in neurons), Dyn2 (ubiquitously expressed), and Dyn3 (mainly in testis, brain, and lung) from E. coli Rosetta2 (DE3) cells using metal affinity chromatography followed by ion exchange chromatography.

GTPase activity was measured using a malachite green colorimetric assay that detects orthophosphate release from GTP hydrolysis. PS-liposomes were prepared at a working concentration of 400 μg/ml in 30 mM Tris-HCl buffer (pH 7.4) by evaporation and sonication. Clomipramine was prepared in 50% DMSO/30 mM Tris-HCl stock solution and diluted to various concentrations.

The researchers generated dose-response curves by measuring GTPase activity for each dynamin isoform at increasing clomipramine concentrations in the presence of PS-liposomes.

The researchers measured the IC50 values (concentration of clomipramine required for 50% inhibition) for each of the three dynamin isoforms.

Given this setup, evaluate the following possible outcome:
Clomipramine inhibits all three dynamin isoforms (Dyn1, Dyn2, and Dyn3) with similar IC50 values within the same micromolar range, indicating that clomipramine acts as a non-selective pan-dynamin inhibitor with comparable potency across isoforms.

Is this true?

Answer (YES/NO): NO